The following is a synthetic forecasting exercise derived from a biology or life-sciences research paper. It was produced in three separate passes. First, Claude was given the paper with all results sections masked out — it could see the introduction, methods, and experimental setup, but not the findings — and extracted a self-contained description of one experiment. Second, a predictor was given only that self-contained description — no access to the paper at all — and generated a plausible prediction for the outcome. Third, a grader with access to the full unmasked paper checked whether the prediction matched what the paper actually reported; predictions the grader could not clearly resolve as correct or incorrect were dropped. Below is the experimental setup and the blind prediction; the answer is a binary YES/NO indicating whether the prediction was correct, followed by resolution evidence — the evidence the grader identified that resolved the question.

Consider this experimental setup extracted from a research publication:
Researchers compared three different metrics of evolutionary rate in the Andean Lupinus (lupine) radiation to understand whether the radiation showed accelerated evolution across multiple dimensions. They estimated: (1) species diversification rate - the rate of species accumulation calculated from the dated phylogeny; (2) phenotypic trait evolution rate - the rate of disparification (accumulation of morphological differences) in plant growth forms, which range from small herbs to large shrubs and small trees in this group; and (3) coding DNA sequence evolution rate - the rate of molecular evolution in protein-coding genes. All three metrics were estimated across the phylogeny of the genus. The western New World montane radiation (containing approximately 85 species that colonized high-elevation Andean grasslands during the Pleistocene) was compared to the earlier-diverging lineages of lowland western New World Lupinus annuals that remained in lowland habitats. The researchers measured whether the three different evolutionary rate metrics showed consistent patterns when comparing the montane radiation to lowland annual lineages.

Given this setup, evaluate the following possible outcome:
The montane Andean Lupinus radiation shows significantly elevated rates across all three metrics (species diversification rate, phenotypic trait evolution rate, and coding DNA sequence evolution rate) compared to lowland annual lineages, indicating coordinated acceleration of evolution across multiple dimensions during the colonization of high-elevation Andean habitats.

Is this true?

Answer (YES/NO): YES